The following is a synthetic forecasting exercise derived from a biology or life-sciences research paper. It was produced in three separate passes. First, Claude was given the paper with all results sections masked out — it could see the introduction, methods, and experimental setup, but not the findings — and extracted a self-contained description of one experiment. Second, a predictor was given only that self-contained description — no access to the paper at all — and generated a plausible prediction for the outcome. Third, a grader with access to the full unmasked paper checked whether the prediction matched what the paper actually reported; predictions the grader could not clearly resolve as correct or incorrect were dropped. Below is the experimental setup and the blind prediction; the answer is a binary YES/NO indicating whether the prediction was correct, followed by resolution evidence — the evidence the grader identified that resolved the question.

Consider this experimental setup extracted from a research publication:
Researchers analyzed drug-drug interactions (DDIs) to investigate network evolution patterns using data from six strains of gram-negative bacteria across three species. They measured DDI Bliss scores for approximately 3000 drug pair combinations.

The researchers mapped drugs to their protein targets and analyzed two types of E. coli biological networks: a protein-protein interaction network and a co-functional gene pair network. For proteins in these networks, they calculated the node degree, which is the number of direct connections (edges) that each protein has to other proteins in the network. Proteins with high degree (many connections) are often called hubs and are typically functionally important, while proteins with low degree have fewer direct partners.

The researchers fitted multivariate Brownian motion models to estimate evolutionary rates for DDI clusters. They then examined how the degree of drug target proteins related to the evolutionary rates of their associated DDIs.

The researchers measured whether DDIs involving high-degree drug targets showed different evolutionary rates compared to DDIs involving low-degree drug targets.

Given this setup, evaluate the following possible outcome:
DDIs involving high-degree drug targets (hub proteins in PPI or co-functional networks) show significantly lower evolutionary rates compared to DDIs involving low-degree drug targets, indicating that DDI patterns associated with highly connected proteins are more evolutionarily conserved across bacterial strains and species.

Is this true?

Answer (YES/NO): NO